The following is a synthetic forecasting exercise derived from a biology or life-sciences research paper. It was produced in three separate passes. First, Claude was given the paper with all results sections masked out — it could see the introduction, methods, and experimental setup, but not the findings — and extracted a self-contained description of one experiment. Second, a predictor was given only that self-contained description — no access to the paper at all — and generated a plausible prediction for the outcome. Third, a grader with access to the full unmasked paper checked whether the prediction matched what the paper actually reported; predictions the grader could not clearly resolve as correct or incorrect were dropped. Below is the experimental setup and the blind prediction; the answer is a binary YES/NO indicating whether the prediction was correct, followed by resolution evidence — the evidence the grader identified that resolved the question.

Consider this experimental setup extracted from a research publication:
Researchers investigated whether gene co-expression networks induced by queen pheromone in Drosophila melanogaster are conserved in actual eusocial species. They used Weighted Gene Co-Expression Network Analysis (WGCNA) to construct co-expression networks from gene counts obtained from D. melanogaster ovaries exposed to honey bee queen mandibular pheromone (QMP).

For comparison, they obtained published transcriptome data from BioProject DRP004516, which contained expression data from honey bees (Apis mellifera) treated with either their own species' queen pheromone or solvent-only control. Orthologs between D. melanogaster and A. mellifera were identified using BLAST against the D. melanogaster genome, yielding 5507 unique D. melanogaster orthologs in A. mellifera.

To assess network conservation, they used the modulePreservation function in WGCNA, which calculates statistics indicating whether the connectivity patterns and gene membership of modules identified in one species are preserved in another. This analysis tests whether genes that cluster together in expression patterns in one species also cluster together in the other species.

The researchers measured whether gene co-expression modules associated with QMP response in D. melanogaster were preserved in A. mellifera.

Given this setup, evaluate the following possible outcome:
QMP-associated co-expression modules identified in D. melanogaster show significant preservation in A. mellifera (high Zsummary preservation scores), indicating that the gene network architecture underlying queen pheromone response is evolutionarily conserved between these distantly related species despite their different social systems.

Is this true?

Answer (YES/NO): YES